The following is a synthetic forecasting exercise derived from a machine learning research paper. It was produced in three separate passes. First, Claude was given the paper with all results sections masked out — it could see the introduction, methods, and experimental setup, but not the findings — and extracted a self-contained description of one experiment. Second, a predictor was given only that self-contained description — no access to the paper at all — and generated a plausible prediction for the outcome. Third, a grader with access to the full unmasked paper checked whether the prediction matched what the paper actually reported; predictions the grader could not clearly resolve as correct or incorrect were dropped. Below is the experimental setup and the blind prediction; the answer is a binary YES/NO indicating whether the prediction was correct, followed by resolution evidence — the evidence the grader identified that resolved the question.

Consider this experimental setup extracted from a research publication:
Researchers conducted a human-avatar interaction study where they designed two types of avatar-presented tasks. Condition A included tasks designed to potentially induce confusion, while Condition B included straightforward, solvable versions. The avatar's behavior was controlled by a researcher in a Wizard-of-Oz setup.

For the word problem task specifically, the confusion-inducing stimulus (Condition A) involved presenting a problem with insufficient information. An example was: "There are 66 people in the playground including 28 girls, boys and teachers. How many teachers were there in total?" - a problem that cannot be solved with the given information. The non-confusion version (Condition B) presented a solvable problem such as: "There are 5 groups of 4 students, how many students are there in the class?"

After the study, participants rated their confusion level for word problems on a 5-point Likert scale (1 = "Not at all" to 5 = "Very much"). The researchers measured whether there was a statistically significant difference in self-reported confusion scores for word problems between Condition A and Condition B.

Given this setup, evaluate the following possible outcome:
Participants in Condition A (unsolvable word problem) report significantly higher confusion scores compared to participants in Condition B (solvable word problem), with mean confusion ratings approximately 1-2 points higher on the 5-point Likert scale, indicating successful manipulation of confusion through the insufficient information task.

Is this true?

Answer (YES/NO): NO